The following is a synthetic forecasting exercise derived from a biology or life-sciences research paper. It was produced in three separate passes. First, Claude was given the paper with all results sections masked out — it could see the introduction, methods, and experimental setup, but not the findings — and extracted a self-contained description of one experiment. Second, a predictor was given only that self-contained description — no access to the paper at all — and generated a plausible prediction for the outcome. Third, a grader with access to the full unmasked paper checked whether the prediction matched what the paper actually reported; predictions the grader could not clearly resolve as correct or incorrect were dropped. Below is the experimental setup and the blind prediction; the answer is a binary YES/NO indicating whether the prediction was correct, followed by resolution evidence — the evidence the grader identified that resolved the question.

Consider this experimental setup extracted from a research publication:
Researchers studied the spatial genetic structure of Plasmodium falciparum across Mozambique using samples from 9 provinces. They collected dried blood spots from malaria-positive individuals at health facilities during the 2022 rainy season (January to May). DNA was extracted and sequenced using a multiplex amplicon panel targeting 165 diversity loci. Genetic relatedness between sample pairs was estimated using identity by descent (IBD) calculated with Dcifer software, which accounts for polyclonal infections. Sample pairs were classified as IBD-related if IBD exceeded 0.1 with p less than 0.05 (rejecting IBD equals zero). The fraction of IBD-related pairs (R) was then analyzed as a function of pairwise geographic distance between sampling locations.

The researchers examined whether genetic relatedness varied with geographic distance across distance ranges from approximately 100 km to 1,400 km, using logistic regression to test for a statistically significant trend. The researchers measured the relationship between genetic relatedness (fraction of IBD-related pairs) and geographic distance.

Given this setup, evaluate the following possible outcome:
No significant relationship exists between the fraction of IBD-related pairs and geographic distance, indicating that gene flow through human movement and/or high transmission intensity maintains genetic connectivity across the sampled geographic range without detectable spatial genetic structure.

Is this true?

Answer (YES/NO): NO